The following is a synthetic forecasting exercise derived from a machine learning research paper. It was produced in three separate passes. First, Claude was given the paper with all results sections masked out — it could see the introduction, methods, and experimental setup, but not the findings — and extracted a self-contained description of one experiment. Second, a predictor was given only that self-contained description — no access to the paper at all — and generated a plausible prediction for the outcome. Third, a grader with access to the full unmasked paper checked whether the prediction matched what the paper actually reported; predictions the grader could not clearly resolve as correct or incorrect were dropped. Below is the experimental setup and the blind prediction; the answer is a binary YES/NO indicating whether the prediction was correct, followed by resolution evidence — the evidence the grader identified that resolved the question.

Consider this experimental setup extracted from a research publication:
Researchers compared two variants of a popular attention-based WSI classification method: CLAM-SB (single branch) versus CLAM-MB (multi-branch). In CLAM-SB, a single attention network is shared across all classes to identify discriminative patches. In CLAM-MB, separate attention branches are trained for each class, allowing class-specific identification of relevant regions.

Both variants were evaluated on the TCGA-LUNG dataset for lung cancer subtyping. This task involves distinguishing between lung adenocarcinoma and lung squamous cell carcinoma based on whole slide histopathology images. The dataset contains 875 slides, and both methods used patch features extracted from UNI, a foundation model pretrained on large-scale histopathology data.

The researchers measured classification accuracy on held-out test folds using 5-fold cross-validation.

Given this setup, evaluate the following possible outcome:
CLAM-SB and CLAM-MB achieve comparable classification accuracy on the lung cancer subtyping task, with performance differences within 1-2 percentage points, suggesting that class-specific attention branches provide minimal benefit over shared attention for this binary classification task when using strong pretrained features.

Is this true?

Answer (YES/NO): YES